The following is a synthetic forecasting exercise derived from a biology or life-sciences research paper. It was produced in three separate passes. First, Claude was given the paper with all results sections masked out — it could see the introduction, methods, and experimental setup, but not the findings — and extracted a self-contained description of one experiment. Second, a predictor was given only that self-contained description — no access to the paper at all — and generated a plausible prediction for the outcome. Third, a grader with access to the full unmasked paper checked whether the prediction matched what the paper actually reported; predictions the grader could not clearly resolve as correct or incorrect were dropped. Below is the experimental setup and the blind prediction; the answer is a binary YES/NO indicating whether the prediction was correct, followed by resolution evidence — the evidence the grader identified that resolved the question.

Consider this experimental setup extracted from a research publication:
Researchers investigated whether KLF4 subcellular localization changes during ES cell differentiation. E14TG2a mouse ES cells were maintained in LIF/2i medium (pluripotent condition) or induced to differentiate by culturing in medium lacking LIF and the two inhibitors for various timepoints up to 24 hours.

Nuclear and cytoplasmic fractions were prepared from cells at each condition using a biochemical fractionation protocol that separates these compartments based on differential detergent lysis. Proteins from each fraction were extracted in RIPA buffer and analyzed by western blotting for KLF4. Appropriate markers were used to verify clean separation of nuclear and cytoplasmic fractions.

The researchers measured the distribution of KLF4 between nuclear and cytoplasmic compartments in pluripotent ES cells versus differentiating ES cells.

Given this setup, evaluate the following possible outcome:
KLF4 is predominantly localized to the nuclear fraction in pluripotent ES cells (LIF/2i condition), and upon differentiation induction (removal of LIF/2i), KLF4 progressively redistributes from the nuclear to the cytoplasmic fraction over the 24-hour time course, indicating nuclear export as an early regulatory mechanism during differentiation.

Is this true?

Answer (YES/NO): YES